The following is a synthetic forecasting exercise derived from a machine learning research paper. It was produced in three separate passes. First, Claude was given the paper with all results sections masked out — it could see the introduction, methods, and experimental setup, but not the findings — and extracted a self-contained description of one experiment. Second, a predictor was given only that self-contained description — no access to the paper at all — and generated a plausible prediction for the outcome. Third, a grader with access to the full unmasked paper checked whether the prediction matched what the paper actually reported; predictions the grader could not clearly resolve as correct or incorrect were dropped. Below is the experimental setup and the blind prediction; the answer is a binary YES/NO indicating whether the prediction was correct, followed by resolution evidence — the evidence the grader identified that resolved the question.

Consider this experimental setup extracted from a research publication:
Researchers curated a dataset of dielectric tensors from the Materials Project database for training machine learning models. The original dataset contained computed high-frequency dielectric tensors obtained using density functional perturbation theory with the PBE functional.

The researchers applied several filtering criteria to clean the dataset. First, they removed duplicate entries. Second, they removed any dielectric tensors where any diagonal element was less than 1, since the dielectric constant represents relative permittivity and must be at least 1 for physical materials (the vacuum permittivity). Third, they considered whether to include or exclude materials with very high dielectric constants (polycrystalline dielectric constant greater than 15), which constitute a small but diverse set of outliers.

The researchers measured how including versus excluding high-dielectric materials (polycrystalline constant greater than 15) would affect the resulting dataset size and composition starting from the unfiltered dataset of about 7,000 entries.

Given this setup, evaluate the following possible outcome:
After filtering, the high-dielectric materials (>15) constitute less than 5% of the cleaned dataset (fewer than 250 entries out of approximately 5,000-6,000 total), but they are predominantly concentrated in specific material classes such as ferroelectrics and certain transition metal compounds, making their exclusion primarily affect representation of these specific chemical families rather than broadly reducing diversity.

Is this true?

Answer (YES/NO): NO